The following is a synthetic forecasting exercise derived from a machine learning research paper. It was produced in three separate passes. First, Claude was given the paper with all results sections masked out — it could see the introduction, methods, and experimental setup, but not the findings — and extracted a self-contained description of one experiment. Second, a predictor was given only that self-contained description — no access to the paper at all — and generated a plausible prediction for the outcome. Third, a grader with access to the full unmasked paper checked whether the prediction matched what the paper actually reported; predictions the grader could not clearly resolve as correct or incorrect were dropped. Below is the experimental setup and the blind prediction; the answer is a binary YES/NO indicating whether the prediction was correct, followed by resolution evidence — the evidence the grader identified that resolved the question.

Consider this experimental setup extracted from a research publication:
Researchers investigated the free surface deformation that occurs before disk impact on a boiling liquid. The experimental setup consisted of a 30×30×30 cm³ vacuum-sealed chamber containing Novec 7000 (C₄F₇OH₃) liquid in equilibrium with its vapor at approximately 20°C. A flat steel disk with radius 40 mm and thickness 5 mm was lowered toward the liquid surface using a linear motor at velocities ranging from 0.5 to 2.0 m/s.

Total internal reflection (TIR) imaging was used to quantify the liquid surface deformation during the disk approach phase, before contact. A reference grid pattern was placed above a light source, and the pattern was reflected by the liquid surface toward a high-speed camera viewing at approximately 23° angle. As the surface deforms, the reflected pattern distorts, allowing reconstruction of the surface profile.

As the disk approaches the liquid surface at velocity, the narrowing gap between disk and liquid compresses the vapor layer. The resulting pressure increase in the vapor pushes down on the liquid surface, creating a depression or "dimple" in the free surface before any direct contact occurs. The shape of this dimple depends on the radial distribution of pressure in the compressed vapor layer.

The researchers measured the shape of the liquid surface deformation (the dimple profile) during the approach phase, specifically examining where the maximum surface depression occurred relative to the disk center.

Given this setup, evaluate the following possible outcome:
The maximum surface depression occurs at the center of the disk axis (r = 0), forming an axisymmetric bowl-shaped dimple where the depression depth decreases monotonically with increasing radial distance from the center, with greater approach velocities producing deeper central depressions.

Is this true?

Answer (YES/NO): NO